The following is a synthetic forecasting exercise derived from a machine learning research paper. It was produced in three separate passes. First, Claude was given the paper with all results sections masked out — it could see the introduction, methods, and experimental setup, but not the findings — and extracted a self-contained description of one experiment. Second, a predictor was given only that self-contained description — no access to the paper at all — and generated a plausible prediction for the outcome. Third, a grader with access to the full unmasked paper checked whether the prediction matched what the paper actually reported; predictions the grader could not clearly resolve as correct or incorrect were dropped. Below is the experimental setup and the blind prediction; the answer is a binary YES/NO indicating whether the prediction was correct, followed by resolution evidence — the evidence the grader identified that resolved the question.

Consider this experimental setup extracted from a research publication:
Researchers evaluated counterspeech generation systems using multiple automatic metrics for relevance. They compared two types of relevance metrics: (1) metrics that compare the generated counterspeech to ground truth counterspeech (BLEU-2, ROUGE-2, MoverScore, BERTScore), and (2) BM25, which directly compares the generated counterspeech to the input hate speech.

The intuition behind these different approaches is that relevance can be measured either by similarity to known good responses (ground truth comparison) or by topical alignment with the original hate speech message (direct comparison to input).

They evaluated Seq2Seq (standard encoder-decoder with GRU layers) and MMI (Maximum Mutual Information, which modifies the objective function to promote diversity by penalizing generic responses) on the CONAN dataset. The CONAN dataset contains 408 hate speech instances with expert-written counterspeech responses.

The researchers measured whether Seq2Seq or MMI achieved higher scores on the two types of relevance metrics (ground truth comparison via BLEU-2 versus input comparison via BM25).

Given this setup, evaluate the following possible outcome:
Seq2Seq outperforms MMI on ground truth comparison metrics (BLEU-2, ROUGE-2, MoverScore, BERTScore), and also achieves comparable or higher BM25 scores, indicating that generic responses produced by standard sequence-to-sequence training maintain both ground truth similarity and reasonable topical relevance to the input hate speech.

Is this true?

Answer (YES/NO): YES